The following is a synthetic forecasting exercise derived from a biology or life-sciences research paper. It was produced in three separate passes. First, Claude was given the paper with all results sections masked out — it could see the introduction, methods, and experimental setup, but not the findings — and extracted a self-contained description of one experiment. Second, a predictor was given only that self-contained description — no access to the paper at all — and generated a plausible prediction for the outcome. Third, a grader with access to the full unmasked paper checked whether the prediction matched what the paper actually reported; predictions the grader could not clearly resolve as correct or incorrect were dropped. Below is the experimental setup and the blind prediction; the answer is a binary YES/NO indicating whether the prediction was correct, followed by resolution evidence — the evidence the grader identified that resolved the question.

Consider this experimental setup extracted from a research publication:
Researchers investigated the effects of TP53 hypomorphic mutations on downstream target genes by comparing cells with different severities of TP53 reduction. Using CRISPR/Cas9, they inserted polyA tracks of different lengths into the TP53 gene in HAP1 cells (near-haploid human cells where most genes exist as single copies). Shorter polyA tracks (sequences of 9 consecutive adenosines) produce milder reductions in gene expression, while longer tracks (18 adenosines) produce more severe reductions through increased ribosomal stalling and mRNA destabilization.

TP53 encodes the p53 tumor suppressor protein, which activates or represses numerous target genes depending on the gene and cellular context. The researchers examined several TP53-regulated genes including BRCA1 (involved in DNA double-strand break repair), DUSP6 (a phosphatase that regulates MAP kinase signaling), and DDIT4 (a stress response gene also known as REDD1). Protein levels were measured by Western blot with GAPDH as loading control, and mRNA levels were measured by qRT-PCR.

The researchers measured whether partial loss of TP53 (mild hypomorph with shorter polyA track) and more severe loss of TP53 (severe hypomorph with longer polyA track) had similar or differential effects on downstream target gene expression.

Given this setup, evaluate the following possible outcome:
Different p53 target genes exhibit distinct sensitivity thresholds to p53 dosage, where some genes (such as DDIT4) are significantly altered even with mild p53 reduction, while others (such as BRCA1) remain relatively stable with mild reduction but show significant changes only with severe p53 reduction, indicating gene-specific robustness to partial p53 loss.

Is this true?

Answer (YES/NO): NO